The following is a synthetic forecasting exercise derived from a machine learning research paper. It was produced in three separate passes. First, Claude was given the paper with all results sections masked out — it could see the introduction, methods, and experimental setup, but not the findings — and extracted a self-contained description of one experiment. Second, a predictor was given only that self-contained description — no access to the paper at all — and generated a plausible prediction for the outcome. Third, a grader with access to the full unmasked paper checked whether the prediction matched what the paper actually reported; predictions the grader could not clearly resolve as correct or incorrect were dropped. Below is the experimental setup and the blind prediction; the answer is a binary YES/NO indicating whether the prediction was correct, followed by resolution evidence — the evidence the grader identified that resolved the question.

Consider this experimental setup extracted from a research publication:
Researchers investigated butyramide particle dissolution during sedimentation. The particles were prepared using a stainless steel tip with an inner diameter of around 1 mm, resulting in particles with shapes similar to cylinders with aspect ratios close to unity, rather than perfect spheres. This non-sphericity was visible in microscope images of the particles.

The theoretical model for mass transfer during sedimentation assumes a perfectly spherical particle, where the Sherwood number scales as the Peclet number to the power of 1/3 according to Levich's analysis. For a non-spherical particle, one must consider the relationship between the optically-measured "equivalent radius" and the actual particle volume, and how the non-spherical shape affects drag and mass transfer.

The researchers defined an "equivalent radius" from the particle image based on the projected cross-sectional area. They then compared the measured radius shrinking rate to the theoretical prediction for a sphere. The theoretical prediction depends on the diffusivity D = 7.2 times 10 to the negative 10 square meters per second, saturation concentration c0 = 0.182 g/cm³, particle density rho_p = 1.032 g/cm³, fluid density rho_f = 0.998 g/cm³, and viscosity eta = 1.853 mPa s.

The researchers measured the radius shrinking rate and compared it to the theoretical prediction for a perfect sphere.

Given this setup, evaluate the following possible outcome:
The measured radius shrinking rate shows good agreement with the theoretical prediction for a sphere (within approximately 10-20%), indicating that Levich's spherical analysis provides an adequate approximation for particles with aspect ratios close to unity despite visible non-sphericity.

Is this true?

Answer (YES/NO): YES